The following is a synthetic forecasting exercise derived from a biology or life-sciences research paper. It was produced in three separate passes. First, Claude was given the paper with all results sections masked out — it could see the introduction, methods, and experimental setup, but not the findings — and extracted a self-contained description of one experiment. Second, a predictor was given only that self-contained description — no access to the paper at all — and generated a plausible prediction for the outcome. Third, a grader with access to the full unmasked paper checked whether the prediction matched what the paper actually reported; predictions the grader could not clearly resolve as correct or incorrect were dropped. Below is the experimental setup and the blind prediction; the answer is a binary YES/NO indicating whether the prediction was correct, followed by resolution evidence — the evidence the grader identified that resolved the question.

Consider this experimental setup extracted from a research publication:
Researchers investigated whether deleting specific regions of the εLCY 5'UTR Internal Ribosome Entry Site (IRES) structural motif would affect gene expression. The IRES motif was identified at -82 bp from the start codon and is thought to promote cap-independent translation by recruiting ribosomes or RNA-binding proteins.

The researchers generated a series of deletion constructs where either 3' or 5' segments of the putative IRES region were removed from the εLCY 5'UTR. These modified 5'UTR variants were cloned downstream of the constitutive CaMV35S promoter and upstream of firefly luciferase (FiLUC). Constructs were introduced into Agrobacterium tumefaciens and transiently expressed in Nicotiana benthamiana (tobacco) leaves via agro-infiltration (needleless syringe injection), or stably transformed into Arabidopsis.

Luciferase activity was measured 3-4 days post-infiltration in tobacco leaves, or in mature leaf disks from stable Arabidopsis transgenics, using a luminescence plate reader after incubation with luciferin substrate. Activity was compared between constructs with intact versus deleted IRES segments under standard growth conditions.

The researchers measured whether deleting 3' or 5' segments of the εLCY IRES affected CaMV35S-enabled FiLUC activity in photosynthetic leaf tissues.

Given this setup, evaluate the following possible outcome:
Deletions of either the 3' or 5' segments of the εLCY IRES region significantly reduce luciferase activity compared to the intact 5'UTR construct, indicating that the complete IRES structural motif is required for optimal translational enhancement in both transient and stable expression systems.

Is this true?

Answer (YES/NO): NO